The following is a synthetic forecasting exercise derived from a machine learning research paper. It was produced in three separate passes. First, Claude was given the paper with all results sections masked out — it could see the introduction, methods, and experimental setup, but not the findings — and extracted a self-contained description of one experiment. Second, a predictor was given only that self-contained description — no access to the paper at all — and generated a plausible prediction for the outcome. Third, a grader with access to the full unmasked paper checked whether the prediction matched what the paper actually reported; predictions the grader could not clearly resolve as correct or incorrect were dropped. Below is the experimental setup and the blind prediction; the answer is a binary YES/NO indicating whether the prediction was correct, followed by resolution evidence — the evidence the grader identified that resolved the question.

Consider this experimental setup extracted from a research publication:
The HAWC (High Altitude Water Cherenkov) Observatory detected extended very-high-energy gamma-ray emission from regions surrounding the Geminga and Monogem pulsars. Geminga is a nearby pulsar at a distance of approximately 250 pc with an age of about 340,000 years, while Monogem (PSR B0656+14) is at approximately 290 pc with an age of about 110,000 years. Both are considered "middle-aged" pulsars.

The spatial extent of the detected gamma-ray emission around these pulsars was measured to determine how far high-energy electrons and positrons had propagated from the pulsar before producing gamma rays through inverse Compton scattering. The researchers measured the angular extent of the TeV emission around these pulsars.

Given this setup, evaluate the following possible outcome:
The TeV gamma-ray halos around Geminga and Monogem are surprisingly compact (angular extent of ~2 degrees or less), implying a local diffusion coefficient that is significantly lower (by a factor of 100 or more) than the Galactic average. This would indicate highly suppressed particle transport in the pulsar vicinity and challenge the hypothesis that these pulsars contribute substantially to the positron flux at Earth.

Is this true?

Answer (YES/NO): NO